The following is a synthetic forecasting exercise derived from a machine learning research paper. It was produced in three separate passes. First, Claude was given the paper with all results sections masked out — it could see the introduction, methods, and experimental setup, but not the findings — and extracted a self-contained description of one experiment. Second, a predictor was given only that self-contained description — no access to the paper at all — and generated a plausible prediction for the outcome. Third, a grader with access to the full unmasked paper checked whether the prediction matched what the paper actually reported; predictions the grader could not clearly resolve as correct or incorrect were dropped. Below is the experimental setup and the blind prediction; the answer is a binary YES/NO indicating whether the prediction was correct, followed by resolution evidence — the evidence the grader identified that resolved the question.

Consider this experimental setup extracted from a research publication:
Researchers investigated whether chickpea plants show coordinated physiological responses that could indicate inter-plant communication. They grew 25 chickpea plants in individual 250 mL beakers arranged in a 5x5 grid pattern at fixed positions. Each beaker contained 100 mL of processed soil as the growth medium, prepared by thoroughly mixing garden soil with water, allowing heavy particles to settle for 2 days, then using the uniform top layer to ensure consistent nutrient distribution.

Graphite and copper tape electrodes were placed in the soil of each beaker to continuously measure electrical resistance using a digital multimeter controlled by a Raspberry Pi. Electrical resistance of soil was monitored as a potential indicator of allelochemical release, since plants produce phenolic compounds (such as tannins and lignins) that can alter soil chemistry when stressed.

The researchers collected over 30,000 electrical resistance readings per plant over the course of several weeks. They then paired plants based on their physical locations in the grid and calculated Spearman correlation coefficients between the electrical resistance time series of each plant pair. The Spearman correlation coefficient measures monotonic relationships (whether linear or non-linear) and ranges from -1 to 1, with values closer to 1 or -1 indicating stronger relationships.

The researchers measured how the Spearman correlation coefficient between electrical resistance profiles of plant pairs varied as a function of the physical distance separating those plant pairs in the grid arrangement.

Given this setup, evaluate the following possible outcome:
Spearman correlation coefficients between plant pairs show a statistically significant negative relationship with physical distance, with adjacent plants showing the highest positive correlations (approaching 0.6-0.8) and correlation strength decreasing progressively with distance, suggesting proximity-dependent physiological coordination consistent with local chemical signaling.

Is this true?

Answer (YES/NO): NO